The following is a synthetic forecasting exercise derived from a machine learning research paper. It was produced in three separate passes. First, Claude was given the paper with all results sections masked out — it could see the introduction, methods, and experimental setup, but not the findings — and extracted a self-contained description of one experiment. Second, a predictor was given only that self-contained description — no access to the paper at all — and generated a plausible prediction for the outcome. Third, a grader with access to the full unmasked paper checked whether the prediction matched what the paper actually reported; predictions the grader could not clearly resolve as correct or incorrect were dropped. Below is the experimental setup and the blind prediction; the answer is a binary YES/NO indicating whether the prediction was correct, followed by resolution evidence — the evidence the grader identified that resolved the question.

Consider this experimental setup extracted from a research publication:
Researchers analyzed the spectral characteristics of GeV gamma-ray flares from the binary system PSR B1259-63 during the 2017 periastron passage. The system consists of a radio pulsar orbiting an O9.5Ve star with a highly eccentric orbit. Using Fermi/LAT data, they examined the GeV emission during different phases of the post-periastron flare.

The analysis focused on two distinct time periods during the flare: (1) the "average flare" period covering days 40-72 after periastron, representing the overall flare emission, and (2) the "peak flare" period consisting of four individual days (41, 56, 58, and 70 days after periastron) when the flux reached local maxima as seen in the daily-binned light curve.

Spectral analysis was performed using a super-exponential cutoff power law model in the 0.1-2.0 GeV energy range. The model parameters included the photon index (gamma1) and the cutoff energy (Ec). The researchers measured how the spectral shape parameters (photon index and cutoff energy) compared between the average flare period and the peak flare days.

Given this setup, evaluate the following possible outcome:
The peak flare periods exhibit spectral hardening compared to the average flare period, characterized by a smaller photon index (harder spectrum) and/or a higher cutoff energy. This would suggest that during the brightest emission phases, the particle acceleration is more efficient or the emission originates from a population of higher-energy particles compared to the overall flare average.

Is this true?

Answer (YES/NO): NO